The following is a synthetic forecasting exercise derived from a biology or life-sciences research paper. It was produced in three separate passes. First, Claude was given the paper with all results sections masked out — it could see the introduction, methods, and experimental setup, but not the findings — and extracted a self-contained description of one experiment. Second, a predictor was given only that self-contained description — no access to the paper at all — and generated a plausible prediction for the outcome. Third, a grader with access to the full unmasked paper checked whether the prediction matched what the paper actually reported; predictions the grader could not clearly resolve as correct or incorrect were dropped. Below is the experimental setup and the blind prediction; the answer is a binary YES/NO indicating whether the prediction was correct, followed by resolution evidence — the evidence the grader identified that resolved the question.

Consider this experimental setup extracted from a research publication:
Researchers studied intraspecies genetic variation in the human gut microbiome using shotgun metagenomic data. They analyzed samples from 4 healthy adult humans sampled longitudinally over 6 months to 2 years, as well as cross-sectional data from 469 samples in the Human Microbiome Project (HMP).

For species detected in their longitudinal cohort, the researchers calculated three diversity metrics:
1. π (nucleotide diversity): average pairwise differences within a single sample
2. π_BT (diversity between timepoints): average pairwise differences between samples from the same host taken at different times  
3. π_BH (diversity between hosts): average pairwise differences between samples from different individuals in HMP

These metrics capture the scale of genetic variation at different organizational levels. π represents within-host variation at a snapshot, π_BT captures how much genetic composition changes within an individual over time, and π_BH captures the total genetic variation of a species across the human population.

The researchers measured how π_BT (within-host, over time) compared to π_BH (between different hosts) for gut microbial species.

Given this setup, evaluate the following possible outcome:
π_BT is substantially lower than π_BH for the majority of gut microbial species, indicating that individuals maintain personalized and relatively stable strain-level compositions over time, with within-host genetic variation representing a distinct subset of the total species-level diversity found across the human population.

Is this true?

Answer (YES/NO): YES